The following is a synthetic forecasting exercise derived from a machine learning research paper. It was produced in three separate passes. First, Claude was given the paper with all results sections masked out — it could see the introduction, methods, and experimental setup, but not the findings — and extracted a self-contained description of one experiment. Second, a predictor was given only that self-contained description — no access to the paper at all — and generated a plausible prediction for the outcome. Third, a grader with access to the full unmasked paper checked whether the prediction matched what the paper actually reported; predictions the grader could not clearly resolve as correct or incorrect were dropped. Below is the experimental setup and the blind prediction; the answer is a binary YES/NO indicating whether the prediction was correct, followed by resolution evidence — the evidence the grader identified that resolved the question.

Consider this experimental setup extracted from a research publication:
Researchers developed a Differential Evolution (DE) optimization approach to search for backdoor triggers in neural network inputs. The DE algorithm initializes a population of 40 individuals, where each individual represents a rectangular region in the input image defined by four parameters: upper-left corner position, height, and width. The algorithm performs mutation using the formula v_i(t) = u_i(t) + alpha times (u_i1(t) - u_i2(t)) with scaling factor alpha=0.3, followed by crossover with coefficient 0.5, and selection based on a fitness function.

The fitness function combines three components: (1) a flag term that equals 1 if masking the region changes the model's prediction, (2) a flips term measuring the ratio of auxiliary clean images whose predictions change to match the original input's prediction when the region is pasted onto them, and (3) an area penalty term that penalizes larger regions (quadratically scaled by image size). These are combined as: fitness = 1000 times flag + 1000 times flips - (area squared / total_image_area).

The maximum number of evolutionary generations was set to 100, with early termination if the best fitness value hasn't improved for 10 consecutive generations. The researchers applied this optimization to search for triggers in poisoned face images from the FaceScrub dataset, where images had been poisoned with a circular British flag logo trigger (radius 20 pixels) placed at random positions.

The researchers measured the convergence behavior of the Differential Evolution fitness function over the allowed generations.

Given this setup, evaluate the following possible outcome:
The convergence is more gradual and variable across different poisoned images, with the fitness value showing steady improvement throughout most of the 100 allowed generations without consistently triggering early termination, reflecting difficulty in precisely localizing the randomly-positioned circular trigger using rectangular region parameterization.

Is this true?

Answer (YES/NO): NO